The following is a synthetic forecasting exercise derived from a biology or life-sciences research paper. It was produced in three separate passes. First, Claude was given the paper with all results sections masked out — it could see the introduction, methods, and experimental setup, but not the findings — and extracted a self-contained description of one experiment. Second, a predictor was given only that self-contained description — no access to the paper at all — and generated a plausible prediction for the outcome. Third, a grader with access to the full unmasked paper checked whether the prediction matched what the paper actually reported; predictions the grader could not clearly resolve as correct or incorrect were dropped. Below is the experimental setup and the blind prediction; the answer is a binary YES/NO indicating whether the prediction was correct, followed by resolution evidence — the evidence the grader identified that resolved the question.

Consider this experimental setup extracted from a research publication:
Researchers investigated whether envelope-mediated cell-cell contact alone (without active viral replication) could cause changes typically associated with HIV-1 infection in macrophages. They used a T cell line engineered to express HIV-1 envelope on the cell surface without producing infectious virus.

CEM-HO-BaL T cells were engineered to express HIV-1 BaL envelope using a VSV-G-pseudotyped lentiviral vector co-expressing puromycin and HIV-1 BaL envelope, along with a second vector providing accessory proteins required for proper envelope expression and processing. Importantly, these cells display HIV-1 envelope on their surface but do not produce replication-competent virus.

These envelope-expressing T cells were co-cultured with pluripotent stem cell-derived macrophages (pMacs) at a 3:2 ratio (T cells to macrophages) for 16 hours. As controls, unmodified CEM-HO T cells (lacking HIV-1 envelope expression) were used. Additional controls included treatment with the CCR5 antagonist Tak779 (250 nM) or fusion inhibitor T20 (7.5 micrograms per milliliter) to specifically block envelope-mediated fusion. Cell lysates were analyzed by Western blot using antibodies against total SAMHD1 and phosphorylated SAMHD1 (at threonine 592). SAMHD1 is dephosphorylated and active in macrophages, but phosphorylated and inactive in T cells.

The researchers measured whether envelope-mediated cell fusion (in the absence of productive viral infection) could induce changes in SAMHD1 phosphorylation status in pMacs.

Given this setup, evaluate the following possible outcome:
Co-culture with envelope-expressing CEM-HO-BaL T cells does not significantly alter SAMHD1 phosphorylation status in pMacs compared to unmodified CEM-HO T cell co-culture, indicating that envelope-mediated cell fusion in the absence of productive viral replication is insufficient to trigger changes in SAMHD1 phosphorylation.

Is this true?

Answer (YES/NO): NO